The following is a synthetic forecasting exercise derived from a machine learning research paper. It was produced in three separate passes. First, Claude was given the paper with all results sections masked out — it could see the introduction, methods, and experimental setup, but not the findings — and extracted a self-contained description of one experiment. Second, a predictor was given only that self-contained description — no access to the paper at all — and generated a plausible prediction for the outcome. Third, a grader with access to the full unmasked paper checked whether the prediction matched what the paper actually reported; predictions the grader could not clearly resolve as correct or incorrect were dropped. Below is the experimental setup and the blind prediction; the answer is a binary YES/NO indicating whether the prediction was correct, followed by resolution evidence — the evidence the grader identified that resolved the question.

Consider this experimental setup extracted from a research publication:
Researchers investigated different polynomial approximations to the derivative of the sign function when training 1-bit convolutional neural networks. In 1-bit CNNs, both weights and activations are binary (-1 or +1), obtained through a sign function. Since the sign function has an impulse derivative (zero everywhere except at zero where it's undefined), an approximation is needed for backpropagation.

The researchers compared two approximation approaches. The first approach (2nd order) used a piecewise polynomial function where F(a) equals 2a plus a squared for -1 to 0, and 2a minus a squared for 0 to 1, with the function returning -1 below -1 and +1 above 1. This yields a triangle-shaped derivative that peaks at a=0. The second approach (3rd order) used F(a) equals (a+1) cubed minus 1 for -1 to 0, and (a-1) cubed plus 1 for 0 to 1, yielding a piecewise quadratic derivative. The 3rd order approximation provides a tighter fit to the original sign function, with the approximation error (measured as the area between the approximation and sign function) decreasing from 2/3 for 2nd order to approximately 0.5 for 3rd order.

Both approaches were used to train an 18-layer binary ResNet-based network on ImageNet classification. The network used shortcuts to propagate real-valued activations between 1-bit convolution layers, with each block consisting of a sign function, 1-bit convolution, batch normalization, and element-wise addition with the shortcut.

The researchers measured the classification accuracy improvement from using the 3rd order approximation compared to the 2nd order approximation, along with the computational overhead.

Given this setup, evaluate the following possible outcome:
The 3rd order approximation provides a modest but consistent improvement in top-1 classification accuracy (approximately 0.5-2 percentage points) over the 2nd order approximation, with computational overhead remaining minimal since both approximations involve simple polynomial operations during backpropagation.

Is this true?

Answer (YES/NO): NO